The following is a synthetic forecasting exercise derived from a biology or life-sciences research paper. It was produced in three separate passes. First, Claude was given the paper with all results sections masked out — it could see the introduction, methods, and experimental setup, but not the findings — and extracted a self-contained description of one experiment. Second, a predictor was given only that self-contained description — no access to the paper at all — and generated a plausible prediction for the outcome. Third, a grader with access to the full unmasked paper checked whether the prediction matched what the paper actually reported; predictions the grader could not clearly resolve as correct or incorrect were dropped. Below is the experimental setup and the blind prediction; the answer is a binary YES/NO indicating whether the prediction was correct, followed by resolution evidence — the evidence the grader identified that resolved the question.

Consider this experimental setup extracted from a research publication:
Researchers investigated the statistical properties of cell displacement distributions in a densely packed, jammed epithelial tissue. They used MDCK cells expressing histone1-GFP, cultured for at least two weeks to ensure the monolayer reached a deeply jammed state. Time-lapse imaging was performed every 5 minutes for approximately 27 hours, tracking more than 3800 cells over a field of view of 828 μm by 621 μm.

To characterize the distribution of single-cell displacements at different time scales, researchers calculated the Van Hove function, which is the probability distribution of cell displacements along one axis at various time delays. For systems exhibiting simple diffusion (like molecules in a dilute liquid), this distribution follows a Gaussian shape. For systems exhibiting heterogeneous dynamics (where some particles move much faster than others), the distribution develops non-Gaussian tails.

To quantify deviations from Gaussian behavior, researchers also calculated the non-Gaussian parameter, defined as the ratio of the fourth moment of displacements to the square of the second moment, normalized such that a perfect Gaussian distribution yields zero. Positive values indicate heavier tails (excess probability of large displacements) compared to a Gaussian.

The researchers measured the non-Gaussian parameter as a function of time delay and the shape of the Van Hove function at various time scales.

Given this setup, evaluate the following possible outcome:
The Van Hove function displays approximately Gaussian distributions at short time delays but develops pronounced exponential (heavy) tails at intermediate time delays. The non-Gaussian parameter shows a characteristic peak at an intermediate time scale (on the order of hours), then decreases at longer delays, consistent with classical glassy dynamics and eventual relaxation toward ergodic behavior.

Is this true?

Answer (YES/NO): NO